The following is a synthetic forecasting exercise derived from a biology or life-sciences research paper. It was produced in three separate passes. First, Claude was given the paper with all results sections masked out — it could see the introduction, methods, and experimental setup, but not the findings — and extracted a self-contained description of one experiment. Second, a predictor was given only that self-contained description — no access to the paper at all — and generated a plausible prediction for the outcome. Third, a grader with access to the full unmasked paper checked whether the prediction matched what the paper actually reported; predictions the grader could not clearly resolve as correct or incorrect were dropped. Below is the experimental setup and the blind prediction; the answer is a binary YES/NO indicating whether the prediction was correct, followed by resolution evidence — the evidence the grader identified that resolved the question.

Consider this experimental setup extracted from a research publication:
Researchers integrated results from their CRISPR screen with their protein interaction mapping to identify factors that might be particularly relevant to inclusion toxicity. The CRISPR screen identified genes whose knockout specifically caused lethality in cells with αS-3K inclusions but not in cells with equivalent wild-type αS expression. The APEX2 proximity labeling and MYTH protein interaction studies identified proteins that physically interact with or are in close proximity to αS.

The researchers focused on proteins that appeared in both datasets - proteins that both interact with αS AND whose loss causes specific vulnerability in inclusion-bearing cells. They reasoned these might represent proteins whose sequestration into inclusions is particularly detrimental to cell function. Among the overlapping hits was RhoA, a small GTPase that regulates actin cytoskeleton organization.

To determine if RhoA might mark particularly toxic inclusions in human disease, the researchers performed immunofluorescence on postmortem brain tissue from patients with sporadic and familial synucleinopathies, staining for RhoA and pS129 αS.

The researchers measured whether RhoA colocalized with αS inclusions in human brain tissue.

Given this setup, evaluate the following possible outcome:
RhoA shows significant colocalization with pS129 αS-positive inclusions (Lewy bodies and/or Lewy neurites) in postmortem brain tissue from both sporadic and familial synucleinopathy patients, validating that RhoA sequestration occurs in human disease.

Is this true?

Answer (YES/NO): YES